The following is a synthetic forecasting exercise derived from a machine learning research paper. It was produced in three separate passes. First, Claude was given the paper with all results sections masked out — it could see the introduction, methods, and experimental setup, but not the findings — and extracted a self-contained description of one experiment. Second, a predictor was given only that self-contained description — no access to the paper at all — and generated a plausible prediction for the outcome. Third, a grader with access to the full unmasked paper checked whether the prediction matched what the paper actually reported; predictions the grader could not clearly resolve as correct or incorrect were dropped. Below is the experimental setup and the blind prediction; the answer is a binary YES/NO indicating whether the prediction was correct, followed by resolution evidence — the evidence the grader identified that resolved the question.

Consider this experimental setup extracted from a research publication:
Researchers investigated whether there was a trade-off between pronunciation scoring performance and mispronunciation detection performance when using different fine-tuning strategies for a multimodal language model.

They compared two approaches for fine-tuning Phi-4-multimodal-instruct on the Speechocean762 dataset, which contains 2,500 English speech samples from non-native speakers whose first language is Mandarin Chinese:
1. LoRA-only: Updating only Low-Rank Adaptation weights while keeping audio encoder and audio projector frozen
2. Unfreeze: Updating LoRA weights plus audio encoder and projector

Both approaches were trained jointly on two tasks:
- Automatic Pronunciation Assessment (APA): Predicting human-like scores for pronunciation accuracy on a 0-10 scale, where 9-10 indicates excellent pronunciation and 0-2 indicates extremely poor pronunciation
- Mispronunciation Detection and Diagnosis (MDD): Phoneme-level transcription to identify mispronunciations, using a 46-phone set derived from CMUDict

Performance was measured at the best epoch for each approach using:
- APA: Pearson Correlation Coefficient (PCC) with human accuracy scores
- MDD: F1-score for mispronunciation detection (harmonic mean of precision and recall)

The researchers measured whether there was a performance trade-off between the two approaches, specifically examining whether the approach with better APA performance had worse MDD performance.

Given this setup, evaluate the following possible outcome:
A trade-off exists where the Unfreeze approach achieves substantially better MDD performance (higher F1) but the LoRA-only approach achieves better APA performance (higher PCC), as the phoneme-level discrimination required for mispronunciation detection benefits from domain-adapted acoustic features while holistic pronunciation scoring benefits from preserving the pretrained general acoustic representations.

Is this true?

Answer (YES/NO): NO